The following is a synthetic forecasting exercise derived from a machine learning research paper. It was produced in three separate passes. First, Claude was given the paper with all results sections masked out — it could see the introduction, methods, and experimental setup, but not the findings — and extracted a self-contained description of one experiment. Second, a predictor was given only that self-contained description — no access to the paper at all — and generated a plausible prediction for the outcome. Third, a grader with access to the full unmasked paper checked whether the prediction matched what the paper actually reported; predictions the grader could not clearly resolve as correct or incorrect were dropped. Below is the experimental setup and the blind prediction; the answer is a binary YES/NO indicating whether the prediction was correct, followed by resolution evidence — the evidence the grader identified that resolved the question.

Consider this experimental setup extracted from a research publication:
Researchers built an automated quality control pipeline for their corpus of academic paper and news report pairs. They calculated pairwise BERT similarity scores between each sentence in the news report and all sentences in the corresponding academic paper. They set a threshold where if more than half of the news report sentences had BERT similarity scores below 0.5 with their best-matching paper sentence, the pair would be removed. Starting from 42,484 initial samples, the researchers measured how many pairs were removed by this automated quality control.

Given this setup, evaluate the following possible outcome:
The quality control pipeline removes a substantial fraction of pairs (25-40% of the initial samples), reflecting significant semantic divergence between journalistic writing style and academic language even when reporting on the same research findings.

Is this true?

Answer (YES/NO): NO